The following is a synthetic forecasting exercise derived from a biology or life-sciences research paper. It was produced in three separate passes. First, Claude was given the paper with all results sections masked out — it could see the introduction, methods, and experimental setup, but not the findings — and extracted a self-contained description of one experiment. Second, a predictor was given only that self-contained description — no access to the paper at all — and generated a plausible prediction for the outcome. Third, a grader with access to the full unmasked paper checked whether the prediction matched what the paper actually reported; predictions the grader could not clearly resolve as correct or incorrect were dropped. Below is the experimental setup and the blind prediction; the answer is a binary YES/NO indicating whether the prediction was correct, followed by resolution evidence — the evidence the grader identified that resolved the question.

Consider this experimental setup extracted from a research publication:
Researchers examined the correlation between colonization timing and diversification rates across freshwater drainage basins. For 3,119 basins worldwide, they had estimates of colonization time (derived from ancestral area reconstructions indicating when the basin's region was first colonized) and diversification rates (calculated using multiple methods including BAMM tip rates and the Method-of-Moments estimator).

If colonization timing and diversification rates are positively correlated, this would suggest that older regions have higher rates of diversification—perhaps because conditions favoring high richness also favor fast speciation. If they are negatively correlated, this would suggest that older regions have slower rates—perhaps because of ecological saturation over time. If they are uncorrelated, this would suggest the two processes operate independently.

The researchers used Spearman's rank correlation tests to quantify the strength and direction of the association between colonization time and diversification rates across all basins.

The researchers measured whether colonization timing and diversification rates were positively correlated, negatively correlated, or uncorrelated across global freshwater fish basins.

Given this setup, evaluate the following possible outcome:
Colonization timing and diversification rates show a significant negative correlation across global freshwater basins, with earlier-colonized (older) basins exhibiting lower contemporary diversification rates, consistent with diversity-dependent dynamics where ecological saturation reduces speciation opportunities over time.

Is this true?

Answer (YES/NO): YES